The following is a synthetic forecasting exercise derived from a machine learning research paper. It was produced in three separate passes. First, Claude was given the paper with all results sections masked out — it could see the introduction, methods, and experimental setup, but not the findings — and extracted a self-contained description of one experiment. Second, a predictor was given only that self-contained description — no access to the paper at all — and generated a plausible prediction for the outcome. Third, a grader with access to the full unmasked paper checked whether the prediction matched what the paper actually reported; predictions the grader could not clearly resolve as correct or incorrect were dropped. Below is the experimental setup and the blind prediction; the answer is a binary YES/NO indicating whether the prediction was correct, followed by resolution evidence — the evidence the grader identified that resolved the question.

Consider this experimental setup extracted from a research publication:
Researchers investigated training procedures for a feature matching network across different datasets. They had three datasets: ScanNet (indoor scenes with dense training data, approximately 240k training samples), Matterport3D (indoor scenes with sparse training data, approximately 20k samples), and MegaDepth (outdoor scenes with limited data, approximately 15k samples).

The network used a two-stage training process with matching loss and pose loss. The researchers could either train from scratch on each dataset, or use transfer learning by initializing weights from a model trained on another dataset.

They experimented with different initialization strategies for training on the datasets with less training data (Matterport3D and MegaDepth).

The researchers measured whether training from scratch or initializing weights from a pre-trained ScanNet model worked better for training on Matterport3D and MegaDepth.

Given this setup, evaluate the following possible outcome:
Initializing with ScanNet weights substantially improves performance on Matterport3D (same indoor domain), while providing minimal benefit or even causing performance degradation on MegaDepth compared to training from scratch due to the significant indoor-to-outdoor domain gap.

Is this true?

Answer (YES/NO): NO